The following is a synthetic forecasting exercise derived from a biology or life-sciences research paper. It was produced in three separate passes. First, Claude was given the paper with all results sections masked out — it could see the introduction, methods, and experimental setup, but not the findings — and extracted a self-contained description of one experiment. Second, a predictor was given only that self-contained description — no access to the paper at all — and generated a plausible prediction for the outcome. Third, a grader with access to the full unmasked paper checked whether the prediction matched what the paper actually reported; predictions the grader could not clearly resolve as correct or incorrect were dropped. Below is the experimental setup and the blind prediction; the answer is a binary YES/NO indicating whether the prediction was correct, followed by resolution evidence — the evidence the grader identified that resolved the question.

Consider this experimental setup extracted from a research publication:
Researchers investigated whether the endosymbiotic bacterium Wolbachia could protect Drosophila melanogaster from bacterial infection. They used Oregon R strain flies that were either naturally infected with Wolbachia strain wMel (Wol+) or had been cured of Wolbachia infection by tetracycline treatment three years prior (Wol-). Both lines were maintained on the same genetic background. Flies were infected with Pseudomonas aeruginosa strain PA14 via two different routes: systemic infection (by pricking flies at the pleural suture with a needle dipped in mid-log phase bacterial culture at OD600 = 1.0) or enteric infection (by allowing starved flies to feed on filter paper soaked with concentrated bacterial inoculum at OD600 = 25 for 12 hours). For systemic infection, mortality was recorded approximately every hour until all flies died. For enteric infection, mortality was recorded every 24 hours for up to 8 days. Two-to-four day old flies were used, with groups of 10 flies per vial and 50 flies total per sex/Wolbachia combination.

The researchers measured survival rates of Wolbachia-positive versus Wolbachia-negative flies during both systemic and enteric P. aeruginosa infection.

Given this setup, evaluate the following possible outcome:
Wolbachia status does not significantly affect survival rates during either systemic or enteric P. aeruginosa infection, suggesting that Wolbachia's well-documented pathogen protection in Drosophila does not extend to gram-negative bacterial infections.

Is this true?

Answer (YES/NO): NO